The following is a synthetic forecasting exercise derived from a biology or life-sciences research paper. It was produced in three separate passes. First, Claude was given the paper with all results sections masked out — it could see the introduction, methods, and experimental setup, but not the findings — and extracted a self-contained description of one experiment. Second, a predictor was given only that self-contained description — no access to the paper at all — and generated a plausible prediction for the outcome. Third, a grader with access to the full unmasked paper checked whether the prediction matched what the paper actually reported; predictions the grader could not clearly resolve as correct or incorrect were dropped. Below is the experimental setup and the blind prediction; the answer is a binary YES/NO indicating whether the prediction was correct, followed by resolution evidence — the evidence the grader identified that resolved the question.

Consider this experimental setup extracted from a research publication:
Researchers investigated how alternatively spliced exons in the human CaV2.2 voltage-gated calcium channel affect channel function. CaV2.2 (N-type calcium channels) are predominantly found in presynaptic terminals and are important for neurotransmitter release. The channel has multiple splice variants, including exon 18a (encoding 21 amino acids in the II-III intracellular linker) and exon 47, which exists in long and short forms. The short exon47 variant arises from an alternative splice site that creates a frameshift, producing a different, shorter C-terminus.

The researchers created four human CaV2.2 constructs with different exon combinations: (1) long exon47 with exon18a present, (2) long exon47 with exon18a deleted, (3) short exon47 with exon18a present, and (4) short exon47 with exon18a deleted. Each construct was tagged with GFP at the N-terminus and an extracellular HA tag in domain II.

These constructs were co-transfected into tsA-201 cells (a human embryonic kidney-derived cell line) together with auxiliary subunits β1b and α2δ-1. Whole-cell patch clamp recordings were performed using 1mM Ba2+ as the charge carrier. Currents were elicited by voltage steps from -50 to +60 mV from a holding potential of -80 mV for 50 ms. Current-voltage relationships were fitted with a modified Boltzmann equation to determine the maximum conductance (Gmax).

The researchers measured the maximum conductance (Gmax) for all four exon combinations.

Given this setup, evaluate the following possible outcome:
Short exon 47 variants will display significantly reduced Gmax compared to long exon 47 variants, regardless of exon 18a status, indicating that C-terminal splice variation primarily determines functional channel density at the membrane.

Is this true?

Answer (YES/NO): NO